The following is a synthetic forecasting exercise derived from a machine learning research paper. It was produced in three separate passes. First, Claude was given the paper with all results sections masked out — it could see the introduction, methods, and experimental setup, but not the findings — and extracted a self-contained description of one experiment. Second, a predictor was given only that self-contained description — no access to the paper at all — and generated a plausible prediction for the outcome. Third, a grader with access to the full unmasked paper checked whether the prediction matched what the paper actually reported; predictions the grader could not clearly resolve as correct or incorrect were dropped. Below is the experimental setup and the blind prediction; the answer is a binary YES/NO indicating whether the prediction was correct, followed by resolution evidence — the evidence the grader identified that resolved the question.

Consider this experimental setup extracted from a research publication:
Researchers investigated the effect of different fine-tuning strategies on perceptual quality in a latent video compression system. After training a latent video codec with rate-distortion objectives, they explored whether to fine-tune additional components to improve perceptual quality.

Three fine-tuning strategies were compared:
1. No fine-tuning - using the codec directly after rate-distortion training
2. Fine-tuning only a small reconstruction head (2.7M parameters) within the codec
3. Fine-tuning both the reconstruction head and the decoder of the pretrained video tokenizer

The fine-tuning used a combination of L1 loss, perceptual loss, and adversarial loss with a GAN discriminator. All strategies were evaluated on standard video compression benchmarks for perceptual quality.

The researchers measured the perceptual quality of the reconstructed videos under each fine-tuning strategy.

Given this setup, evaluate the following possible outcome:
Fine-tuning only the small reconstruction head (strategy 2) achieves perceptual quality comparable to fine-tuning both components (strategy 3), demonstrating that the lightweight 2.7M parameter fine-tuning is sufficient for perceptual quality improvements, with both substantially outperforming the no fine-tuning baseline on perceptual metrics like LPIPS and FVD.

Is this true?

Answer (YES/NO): NO